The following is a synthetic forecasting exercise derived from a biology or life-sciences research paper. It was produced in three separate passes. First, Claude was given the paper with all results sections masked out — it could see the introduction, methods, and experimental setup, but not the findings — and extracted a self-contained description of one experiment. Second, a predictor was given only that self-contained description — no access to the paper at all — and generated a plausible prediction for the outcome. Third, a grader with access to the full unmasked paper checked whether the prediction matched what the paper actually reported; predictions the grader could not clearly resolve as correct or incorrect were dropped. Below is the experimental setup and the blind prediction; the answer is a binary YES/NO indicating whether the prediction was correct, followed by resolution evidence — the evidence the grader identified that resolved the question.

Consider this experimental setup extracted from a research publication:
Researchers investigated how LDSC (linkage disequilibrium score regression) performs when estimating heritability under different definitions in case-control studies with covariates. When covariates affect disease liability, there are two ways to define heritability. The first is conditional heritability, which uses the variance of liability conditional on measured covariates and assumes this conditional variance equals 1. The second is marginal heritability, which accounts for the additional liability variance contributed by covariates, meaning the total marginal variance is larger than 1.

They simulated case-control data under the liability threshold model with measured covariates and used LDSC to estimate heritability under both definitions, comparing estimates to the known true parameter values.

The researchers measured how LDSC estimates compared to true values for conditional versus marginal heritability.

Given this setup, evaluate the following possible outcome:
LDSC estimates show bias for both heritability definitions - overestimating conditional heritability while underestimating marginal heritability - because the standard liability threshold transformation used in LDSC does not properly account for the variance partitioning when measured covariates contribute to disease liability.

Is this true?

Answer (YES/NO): NO